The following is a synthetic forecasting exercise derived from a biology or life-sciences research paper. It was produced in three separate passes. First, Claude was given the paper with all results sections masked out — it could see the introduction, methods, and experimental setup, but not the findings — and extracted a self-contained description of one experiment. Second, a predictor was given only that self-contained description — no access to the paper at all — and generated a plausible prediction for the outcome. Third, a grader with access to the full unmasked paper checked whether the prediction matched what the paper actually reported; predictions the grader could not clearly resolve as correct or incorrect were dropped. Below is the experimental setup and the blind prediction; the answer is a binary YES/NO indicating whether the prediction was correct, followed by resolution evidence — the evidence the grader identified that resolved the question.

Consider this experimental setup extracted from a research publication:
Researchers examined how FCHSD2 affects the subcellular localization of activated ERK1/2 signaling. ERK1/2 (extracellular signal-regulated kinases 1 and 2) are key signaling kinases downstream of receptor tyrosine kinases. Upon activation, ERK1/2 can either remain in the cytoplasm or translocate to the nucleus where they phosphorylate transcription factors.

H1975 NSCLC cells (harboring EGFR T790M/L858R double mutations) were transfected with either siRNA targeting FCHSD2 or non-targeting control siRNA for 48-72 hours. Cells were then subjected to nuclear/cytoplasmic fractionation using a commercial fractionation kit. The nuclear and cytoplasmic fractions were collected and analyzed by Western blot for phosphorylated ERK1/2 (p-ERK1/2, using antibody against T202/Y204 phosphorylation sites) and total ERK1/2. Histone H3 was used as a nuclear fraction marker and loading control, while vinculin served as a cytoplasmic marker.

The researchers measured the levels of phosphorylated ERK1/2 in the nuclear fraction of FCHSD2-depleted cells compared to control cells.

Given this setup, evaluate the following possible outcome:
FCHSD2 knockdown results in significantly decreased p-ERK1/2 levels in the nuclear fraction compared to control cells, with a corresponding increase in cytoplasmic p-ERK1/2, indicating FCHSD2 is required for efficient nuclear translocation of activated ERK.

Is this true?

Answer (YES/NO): NO